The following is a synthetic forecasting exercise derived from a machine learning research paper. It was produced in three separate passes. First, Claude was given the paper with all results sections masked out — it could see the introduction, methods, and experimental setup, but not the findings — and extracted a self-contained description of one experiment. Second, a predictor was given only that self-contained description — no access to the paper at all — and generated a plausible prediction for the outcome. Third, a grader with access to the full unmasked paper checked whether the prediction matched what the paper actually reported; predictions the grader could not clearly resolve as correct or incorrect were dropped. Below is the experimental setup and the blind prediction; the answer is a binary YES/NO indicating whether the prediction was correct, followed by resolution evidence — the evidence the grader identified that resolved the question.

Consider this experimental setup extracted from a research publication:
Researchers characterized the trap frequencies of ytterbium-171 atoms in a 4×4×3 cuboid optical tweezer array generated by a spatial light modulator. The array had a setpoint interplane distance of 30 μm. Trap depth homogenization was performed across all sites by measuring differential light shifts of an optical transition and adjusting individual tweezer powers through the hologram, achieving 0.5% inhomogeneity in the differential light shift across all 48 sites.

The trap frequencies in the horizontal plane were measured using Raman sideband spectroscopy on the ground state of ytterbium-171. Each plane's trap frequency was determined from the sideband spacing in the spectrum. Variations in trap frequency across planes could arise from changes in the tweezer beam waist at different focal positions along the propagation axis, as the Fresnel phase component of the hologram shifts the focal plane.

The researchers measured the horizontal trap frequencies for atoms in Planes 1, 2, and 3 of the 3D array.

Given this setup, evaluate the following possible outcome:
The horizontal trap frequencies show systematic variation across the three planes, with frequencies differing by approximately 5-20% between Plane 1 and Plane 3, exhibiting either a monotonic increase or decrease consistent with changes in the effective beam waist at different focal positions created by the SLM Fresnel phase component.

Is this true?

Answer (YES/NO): YES